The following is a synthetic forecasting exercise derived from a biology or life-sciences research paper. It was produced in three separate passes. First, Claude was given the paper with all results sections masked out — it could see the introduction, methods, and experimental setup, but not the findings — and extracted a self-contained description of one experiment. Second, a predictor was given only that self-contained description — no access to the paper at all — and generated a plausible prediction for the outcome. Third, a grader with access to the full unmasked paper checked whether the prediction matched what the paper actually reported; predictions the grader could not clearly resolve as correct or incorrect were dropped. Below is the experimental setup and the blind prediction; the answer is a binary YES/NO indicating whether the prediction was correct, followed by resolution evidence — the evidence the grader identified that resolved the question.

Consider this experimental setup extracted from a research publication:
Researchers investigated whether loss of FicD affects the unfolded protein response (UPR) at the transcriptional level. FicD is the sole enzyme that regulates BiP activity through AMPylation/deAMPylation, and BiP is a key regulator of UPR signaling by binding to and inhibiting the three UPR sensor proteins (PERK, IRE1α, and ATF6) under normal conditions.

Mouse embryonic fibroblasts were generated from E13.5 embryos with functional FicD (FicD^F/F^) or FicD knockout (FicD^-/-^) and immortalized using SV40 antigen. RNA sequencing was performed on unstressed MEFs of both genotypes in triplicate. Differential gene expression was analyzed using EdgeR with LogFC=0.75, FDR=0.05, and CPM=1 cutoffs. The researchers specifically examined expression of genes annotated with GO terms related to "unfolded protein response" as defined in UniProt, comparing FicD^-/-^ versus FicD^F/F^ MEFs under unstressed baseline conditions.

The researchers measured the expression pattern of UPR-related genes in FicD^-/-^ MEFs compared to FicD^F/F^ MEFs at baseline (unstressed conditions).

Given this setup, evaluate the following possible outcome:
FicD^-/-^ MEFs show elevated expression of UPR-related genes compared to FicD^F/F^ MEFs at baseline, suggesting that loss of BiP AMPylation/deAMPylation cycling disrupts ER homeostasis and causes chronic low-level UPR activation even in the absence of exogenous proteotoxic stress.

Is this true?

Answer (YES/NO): YES